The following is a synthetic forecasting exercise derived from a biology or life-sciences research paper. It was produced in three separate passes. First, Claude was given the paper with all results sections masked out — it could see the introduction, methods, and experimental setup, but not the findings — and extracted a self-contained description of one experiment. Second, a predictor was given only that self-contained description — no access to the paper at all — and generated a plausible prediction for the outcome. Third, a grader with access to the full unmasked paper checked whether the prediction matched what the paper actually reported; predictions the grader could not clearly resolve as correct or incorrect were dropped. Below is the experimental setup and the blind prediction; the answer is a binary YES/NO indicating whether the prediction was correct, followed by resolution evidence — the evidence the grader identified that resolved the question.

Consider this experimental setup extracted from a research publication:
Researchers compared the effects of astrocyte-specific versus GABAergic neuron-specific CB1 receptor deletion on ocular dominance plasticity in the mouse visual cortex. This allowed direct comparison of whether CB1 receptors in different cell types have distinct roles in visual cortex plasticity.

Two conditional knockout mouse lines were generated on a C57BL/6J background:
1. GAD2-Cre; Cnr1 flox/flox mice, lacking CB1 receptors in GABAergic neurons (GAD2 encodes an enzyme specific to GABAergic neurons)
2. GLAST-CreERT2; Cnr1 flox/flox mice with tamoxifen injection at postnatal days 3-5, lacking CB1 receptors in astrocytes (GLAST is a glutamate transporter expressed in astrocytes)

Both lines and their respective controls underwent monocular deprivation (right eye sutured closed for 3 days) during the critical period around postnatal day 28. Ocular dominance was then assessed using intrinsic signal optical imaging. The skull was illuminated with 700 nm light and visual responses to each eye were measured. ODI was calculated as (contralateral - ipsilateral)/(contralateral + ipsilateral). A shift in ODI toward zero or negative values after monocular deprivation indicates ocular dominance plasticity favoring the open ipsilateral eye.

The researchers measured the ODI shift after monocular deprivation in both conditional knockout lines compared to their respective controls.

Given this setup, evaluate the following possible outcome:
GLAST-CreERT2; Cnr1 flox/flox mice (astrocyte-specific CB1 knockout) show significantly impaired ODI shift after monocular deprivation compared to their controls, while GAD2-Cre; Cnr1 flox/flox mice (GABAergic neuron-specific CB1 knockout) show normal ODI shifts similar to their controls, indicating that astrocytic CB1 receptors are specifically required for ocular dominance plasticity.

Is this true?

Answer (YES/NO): YES